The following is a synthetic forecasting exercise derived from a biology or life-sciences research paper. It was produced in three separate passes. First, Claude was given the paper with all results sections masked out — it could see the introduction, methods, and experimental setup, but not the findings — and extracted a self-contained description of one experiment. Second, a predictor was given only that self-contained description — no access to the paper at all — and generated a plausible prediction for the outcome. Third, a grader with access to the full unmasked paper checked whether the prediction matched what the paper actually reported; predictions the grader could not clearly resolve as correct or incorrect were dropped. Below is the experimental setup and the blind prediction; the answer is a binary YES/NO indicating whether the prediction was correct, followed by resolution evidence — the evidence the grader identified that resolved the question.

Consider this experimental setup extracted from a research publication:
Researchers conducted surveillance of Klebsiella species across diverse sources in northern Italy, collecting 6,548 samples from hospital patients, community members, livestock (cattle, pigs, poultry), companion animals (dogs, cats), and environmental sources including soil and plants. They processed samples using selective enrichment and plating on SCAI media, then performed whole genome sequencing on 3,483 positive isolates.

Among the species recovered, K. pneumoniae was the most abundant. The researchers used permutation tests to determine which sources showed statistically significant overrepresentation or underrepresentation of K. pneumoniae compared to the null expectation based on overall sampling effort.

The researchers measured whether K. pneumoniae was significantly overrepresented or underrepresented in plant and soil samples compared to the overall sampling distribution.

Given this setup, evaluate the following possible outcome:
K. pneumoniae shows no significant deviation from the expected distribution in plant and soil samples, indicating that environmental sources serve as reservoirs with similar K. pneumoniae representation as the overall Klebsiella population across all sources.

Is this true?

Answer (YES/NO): NO